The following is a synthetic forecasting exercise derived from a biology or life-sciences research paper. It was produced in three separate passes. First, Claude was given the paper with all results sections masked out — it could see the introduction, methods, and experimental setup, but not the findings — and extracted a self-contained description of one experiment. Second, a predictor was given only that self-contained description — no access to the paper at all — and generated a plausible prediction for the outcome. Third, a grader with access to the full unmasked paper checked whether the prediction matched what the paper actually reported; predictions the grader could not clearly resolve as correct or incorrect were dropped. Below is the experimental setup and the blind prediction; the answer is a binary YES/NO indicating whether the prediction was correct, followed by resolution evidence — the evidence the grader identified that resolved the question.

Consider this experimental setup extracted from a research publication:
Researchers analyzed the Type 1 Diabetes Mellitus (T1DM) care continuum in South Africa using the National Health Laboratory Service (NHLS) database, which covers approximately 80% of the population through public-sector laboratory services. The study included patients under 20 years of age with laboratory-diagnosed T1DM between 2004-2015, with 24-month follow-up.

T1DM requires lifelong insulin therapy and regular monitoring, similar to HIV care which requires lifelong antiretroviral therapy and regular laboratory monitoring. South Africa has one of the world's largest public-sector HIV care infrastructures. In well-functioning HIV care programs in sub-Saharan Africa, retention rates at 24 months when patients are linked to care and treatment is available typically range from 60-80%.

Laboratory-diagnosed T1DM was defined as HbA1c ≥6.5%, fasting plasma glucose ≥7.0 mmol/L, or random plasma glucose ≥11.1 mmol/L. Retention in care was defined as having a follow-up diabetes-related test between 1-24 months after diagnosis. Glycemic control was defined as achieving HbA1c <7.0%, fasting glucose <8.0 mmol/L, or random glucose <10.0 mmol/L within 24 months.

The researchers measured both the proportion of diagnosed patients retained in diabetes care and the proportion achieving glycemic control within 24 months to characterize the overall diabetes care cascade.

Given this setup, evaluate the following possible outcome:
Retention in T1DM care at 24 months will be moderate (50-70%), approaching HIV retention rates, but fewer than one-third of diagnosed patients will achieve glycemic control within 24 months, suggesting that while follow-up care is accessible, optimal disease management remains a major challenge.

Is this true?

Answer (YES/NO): NO